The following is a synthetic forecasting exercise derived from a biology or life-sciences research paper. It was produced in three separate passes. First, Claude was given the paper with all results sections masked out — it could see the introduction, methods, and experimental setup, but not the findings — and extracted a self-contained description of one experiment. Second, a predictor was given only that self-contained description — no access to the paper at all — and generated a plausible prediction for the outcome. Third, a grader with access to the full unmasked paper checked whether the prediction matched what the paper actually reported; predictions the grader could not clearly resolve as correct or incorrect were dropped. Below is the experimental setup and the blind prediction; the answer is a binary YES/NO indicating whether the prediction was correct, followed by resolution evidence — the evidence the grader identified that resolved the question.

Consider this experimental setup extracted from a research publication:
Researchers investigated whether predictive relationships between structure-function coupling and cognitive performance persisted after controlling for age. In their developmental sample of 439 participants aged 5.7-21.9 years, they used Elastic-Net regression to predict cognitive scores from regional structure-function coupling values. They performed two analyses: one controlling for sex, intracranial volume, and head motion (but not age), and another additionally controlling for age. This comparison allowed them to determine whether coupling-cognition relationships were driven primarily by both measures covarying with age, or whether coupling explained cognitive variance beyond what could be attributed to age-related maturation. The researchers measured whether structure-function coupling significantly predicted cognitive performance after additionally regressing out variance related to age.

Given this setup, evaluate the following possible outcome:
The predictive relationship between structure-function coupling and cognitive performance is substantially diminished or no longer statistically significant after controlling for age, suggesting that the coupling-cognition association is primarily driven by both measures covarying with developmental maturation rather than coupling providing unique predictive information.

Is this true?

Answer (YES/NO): NO